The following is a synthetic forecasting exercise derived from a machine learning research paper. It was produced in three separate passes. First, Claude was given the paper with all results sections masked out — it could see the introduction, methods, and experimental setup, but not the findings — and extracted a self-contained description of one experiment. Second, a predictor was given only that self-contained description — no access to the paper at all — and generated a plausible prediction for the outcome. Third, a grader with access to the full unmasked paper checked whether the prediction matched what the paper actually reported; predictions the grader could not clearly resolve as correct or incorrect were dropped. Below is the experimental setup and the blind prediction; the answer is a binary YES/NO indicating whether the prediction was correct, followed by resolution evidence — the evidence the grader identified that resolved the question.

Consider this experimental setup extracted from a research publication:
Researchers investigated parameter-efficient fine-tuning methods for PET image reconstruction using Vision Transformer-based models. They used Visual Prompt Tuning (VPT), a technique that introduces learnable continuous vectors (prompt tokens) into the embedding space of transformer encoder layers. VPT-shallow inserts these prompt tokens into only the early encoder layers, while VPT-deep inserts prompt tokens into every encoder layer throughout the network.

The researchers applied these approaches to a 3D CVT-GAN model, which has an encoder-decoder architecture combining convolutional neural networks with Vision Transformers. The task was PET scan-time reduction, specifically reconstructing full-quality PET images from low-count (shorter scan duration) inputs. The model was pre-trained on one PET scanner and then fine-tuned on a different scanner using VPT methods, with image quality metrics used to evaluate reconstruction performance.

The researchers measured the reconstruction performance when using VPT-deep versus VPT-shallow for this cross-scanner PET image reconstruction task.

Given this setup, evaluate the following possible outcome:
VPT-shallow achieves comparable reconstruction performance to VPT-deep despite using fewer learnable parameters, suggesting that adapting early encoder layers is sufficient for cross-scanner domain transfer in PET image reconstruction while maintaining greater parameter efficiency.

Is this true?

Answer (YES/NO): NO